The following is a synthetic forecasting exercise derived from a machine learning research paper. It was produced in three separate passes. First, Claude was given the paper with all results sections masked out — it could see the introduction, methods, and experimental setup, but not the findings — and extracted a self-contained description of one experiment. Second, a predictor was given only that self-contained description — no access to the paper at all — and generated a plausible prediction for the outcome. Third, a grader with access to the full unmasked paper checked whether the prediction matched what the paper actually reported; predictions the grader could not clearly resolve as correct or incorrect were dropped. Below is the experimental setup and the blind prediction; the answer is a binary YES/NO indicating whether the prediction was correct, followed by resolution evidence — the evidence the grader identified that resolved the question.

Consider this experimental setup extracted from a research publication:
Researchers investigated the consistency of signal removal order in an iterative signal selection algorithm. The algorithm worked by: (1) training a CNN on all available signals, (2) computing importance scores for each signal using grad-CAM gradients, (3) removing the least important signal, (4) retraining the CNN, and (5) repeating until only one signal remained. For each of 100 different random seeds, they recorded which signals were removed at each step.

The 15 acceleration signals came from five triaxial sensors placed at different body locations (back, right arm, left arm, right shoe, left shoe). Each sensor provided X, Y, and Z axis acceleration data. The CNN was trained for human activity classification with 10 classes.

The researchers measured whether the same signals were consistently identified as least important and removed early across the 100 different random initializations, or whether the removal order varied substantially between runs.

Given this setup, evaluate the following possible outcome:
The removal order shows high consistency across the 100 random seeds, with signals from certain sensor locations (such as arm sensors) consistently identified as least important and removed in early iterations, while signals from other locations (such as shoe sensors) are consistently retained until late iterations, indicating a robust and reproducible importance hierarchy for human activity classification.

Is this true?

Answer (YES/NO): NO